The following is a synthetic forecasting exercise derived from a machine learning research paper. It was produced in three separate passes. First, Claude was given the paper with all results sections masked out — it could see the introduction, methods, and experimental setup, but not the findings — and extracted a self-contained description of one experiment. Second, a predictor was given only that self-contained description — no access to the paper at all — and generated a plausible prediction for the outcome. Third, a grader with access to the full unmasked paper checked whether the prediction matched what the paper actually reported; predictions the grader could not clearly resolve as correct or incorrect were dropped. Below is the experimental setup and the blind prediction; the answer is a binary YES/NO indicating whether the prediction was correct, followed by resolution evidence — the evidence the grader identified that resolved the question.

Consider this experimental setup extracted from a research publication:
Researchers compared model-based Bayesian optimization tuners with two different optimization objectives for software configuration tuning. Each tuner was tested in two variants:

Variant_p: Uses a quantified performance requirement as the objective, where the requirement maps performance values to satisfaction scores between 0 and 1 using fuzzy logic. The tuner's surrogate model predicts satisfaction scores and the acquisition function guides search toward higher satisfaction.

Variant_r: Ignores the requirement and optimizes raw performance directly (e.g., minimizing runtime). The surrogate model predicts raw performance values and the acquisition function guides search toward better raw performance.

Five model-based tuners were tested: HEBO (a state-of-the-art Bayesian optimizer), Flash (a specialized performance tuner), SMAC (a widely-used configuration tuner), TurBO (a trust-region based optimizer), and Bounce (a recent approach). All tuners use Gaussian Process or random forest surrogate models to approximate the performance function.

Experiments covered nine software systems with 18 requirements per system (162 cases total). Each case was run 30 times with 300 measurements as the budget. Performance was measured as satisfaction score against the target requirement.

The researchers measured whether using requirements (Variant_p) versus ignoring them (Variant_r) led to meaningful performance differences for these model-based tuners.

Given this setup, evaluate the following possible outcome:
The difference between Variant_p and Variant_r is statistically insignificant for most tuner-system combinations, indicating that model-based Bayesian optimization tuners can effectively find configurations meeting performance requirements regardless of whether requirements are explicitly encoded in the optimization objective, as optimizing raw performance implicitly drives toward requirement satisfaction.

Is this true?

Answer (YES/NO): NO